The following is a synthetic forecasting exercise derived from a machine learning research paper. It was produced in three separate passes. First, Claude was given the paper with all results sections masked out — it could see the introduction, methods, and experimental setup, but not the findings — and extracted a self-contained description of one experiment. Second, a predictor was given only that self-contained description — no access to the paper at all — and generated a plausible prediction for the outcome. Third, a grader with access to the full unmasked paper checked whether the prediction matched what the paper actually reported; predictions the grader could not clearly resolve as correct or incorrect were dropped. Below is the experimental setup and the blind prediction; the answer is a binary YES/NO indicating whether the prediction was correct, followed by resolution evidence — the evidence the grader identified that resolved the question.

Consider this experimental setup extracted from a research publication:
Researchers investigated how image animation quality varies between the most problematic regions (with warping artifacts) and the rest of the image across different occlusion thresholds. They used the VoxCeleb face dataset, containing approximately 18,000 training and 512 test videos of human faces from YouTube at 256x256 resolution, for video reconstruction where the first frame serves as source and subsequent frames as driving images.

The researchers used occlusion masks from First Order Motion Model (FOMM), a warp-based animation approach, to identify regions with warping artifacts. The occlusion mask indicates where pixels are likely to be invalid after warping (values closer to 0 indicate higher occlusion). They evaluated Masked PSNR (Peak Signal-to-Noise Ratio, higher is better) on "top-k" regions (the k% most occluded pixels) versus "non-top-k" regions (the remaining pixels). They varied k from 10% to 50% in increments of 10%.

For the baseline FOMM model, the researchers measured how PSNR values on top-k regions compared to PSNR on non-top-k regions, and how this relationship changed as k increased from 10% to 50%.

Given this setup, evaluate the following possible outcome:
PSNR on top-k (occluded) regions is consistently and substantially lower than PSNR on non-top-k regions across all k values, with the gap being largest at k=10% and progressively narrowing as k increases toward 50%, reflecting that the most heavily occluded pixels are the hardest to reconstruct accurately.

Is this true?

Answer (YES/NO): NO